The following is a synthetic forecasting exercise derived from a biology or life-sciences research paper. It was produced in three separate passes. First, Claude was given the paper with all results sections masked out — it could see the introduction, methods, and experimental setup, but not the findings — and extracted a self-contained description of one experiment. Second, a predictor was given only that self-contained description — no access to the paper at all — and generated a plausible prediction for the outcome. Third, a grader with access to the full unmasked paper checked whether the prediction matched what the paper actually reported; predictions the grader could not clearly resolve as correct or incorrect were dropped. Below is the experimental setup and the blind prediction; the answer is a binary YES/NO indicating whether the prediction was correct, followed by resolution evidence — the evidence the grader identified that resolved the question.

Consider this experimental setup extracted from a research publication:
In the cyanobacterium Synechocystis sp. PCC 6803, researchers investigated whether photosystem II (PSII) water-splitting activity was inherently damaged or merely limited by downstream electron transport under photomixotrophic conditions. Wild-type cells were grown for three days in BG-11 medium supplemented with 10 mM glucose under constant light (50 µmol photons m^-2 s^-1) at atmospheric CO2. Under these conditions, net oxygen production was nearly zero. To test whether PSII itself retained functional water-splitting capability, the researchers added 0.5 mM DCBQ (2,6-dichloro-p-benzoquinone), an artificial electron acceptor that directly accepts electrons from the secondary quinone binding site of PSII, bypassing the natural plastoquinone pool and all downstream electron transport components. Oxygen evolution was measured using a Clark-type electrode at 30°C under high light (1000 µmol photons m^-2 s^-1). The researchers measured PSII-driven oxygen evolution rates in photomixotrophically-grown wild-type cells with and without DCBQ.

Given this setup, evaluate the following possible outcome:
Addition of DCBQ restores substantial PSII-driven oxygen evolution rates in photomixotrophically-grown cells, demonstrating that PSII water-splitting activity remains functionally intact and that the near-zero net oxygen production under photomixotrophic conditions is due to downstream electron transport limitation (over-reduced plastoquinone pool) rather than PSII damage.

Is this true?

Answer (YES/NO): YES